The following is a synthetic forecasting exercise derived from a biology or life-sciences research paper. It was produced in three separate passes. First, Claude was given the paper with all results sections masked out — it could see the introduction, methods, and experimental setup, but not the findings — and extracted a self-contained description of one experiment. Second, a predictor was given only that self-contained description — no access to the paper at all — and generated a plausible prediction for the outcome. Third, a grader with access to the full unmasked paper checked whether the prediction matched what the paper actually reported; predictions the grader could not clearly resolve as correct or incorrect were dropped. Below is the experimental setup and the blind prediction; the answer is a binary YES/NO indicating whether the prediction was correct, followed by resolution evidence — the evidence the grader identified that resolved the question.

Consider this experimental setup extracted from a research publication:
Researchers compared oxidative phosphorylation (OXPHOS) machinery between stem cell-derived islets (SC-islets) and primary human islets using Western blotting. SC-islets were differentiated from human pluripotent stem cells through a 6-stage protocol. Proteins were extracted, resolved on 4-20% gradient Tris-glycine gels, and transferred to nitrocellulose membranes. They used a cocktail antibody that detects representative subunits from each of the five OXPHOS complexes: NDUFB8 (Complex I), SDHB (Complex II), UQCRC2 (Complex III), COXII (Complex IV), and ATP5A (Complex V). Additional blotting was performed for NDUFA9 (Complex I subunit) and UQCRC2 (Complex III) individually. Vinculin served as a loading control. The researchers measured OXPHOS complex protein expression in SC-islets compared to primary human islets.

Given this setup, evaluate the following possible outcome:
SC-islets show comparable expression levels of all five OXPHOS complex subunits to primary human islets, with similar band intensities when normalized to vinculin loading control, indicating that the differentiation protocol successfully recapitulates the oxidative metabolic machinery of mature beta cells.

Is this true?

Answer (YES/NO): NO